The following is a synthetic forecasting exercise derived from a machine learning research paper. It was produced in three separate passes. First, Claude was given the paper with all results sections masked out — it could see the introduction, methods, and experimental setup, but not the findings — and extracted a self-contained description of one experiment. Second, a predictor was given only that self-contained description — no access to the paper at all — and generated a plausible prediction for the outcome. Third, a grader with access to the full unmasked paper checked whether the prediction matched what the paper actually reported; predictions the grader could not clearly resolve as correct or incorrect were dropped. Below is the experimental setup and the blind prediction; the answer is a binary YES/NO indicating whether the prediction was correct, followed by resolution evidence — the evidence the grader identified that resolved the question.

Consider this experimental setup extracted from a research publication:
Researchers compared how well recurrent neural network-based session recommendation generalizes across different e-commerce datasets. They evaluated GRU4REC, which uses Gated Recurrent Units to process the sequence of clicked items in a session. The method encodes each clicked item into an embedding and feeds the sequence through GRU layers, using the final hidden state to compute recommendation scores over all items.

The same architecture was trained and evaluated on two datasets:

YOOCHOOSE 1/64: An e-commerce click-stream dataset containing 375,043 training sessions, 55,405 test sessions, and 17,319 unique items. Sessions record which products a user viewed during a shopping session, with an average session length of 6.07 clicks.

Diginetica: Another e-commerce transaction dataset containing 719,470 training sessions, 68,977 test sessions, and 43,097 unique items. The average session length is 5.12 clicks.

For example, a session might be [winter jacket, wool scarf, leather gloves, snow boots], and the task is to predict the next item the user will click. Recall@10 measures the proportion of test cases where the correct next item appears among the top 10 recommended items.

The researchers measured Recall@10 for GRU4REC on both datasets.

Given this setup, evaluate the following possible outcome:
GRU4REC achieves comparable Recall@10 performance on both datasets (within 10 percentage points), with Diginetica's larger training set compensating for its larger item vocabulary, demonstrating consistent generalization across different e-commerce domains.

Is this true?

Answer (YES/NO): NO